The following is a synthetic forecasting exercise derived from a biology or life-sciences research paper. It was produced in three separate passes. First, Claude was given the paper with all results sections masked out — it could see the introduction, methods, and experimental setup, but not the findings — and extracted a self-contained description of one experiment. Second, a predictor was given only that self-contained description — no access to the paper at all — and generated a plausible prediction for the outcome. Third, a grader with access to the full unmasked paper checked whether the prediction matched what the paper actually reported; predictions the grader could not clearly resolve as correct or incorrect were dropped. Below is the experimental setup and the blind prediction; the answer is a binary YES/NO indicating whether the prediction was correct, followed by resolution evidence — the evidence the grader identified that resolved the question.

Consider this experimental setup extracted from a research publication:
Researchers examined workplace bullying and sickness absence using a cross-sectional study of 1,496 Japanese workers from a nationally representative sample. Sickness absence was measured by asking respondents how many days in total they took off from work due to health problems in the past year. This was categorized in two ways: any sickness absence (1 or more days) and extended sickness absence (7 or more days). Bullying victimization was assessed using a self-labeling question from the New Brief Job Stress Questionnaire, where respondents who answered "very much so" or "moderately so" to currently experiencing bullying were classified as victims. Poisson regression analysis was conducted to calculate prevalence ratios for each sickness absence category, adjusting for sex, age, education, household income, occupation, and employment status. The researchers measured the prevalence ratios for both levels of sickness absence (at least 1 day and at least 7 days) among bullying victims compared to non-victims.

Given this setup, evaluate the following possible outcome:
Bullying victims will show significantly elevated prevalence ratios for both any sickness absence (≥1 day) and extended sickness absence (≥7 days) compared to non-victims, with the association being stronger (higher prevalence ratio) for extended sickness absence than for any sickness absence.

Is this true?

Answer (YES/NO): NO